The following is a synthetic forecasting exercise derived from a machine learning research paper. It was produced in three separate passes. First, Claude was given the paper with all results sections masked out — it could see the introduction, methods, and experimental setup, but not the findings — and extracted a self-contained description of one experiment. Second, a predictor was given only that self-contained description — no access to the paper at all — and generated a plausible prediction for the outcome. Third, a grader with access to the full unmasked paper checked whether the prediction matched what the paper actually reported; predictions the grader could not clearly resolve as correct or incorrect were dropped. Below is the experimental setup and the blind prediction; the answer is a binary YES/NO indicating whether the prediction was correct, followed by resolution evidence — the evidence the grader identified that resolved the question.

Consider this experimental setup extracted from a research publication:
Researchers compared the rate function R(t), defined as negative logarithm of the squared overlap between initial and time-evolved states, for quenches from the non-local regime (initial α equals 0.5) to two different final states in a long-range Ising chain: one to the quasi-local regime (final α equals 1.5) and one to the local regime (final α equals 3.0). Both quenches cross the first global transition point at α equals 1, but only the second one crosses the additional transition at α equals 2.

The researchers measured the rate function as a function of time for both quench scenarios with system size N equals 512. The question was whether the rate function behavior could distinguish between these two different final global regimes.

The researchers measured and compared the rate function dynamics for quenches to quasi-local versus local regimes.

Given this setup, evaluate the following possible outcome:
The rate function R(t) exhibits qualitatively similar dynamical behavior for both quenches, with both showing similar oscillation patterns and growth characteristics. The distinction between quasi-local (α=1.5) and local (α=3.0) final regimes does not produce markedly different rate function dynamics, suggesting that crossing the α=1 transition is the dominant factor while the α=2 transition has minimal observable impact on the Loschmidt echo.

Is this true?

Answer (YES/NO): YES